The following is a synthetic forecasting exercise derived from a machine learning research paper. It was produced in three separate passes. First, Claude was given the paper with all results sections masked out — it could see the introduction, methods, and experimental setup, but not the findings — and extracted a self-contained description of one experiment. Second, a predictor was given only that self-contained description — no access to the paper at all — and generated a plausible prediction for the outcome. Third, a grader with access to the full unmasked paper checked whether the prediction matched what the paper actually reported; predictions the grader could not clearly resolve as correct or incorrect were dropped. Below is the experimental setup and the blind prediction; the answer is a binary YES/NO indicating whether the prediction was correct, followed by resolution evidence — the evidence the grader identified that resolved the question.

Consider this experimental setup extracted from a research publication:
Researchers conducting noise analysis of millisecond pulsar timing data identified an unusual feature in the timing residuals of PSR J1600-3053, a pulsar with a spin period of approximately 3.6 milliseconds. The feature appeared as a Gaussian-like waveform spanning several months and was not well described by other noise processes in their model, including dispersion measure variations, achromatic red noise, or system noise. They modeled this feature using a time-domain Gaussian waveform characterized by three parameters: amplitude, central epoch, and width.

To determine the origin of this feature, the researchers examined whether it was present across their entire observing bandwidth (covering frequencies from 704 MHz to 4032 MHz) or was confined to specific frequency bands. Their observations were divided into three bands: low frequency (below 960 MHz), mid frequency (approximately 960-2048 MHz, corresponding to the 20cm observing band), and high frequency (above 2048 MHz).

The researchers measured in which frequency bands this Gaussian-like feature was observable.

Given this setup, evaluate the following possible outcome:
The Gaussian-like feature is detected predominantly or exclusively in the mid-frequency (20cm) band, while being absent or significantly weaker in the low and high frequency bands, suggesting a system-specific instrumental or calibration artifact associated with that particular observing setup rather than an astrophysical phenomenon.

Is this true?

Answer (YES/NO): NO